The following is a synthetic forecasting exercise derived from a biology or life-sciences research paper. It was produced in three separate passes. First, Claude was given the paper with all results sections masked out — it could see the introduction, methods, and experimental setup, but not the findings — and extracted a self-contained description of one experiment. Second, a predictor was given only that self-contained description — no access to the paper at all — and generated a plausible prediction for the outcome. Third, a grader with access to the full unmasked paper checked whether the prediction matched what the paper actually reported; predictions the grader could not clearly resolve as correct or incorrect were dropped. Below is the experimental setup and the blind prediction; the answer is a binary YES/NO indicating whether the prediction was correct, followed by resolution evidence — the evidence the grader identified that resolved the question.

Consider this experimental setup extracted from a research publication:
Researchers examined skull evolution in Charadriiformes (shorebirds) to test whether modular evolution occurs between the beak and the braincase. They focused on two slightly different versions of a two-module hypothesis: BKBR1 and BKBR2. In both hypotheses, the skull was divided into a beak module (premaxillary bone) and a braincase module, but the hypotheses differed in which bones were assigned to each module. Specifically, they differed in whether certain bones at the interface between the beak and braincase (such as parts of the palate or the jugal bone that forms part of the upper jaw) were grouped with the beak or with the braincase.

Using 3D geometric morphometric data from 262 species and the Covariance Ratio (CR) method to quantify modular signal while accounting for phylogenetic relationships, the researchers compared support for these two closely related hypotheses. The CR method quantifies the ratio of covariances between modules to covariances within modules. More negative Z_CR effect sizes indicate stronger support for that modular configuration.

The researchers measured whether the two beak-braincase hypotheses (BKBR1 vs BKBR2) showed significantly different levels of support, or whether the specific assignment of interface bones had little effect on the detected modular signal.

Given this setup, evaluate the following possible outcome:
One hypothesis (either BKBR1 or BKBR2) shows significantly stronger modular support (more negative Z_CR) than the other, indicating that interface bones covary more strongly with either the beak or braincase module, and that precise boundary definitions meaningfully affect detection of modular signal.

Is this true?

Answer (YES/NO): NO